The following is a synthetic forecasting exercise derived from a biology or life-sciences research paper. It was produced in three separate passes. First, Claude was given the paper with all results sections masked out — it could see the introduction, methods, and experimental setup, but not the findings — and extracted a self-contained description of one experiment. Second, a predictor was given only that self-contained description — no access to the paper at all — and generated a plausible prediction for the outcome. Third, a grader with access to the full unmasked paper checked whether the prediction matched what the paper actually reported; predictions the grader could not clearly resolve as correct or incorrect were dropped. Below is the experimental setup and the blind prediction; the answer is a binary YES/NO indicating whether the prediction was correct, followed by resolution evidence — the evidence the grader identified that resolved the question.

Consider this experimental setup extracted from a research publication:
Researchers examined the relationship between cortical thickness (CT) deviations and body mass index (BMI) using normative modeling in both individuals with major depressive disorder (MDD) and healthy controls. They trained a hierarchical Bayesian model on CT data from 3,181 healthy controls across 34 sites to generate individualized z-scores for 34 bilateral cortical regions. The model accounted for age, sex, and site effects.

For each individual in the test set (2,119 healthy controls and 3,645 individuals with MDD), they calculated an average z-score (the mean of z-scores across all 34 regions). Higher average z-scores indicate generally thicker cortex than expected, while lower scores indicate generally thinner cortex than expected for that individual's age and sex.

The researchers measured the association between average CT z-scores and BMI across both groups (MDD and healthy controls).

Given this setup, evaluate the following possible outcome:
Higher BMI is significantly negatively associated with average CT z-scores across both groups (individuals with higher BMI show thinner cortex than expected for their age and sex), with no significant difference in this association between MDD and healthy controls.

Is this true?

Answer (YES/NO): YES